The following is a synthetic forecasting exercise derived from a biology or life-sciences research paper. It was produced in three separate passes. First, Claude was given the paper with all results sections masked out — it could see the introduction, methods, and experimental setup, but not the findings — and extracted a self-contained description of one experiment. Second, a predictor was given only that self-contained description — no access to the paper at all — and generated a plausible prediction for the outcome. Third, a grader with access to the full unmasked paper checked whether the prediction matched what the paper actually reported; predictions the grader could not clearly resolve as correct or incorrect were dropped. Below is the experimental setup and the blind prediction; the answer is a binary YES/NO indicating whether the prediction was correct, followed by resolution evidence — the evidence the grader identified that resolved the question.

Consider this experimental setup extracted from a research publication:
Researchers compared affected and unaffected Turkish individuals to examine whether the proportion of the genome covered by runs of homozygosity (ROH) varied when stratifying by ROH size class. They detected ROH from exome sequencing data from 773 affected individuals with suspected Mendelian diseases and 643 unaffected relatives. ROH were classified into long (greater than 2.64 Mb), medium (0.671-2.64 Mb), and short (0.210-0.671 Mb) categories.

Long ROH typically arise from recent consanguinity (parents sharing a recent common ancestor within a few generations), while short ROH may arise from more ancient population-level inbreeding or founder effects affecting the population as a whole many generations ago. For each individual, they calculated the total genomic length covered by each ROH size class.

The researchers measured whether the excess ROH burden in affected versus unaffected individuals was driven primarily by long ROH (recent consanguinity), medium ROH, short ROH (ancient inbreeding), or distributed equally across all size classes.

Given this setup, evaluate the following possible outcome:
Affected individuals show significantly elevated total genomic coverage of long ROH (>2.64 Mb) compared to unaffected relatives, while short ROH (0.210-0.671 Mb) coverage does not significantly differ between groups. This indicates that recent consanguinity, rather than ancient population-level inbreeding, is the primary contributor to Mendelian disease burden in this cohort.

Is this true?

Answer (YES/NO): NO